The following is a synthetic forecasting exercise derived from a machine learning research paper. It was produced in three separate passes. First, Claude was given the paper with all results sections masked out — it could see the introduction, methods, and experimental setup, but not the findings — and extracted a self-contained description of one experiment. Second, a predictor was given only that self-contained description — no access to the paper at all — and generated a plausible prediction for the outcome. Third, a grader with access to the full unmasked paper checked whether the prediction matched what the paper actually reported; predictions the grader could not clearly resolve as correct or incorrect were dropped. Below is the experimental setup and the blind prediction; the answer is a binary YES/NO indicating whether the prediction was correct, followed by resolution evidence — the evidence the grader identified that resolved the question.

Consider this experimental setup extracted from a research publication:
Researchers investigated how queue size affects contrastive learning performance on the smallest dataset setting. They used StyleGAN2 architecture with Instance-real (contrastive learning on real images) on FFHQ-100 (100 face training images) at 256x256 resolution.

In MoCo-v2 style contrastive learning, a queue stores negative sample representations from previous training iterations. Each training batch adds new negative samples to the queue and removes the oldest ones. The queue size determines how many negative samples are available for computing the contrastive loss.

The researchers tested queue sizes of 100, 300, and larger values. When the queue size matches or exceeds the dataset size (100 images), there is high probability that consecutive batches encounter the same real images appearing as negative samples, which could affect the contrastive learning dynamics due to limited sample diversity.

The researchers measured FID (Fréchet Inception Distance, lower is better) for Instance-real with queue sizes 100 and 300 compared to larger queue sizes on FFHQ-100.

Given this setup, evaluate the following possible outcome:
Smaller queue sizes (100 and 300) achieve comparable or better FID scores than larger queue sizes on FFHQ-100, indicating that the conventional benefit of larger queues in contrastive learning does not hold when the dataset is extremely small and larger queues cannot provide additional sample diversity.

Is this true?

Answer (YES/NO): NO